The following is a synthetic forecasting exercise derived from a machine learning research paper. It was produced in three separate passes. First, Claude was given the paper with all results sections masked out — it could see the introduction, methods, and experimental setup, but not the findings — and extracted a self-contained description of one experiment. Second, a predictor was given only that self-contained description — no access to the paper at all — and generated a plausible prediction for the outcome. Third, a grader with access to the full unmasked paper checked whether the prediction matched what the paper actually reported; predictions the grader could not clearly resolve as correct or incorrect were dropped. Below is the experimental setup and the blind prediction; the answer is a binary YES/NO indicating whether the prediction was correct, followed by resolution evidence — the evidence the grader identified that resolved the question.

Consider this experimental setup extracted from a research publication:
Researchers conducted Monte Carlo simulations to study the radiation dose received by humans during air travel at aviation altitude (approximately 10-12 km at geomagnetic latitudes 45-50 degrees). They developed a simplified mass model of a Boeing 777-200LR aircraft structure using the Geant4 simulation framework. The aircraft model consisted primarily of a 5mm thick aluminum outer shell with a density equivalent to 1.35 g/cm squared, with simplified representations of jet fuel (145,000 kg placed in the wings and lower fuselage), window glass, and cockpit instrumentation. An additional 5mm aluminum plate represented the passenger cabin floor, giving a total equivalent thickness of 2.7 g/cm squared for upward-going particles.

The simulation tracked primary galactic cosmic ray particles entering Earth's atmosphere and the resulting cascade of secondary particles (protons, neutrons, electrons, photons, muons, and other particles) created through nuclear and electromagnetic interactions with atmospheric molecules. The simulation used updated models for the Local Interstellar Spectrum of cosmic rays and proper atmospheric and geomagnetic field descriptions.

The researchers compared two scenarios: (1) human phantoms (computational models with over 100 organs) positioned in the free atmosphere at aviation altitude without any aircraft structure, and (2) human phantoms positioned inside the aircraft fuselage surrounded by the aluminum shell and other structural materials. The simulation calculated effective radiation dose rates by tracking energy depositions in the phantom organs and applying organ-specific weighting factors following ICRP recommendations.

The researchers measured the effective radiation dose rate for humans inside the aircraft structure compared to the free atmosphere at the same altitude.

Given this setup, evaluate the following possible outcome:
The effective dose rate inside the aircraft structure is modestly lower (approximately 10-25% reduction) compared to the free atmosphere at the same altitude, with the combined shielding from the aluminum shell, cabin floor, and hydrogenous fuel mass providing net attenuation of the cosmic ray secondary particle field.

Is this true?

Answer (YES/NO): NO